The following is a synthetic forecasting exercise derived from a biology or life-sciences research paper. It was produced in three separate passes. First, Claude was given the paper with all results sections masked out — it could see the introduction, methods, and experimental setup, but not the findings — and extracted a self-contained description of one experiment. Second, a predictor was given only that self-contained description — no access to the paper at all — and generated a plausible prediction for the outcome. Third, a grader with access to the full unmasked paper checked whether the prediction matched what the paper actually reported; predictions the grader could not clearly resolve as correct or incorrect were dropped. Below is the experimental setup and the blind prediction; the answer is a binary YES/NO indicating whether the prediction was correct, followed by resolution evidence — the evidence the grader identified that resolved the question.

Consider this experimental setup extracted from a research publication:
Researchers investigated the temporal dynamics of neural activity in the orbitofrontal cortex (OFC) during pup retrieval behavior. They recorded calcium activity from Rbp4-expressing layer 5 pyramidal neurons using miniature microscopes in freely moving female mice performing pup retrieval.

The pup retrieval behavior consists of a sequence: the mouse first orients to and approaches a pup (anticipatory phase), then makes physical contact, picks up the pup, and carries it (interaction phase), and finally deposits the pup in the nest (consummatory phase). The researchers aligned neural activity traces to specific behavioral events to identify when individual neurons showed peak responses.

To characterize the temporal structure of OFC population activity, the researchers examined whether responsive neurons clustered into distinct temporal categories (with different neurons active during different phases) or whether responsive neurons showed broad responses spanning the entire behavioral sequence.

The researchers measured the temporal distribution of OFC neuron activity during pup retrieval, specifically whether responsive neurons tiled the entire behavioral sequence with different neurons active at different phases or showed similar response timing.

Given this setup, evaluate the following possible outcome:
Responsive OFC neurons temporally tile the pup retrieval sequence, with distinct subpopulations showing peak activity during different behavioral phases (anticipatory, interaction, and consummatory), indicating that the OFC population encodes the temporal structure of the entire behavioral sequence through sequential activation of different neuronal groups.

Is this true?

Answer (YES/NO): YES